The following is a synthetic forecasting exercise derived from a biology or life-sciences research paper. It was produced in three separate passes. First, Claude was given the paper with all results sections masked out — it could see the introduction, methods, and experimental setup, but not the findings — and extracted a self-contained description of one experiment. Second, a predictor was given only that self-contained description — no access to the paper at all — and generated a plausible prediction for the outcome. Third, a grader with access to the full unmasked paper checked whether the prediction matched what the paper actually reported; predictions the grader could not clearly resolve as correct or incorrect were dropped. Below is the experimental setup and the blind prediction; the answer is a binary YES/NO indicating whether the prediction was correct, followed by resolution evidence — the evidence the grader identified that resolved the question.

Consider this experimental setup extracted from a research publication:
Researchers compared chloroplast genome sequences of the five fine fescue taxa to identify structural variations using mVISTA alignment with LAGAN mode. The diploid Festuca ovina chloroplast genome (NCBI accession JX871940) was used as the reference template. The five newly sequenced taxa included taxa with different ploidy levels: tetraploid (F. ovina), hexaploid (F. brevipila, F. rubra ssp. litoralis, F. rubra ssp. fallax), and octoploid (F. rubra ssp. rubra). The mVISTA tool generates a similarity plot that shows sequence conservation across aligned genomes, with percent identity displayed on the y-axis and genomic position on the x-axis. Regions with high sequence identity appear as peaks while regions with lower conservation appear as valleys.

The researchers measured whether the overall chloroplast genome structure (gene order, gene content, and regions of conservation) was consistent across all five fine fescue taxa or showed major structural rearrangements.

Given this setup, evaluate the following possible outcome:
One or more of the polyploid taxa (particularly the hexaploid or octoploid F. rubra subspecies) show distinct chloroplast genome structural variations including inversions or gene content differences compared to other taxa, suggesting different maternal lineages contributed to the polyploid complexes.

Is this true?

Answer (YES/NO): NO